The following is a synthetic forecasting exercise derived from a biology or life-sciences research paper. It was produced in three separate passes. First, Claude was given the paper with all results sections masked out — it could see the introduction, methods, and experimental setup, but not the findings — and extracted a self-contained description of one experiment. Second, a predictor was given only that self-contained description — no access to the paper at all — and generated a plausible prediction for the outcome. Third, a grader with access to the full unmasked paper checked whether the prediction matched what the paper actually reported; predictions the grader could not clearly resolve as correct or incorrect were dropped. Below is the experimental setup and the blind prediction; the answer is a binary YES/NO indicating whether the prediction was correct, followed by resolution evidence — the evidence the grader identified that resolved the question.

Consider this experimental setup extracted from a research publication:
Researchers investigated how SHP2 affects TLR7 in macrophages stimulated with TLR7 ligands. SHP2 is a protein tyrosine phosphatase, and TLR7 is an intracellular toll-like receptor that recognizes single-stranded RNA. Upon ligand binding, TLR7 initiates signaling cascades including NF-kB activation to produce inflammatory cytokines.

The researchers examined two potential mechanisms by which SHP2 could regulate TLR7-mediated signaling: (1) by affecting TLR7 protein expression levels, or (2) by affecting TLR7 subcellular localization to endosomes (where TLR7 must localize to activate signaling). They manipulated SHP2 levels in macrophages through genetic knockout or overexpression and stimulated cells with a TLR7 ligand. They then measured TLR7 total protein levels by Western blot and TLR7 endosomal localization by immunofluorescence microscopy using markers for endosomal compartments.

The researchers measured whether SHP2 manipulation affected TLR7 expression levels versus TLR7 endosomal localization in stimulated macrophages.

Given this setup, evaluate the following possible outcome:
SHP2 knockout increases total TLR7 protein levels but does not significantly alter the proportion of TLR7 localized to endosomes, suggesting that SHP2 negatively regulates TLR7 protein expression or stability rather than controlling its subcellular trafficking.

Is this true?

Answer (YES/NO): NO